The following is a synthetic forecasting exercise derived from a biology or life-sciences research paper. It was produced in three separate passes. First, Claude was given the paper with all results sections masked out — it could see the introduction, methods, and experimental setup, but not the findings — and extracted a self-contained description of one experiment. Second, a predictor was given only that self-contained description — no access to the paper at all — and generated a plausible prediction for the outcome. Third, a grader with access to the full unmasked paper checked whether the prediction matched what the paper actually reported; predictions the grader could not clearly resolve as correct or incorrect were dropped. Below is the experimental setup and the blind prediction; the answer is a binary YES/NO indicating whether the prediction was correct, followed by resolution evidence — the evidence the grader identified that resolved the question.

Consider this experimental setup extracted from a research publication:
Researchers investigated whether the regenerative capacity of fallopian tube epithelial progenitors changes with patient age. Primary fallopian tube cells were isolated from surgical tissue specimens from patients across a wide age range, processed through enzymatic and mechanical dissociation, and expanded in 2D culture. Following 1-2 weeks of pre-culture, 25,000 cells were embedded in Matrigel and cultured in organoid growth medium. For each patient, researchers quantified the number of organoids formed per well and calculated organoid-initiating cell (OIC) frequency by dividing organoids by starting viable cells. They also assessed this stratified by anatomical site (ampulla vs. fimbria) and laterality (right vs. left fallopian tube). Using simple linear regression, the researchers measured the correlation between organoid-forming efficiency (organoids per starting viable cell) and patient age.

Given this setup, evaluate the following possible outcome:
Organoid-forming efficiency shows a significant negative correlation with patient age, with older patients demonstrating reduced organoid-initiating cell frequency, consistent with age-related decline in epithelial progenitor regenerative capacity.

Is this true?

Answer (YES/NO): NO